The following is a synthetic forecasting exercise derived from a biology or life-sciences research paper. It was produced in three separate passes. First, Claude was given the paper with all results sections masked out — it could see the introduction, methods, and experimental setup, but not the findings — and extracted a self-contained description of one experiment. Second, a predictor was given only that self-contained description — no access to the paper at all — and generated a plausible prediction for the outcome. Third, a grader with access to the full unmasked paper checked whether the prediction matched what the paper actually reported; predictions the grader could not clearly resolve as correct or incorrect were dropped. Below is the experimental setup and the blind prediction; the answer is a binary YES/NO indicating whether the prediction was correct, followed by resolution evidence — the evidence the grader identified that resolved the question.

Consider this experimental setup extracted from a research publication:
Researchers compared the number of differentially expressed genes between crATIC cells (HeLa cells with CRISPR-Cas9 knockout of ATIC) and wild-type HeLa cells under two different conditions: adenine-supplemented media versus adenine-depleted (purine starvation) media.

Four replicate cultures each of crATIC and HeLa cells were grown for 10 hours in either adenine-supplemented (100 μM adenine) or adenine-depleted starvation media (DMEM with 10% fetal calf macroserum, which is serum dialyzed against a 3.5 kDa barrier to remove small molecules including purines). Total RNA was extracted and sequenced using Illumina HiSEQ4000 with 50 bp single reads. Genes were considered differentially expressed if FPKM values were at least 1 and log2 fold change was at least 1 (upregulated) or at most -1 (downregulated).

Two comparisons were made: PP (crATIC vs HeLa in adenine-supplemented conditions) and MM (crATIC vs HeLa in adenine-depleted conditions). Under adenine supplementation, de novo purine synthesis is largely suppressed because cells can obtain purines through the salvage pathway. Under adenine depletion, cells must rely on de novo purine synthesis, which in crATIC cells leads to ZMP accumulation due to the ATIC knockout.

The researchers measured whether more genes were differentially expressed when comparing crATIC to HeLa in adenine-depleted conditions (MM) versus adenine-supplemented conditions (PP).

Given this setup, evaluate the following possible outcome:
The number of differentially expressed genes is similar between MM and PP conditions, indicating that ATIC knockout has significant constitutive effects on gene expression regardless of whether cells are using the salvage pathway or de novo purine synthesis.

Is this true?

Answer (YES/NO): NO